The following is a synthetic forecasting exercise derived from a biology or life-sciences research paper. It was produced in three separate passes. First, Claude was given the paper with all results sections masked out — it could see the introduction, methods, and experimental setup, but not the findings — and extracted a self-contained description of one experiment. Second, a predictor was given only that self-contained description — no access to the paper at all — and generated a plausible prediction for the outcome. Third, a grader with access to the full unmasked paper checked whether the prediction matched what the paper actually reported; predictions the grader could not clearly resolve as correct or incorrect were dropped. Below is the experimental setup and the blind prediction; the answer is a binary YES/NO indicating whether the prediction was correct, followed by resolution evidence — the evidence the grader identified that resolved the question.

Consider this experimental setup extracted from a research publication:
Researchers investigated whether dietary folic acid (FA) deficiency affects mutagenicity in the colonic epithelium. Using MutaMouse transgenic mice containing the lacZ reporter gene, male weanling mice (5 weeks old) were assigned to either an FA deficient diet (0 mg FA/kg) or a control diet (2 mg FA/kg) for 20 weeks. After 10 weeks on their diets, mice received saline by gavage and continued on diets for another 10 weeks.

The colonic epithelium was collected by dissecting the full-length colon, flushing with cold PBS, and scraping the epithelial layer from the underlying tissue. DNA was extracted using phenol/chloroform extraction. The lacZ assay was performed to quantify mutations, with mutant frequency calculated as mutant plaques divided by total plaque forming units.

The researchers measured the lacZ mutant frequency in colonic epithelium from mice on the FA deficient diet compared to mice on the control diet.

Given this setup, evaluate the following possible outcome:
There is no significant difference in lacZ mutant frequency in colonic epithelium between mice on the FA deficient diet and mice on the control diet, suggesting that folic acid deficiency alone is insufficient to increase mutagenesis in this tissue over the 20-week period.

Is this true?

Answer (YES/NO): YES